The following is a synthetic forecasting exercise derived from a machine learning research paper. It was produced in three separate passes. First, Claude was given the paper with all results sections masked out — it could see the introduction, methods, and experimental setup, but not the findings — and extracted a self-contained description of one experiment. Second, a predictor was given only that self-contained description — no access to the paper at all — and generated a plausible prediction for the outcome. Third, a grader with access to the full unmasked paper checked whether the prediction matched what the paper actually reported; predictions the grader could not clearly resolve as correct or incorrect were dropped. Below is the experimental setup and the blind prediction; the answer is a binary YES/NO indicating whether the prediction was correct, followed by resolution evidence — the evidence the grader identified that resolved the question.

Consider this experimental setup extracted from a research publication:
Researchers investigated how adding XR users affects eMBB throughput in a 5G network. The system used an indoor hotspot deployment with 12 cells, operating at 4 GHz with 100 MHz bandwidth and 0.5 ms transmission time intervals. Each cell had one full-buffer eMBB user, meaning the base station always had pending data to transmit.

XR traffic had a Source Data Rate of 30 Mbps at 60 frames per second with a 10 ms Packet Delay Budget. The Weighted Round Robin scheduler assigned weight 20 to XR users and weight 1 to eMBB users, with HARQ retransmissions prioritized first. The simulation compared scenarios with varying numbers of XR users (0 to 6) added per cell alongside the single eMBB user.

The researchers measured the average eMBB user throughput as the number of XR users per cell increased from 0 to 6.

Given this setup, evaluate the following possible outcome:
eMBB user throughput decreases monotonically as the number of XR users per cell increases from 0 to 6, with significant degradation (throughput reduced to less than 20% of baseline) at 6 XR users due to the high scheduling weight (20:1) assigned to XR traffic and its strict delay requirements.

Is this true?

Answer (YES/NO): NO